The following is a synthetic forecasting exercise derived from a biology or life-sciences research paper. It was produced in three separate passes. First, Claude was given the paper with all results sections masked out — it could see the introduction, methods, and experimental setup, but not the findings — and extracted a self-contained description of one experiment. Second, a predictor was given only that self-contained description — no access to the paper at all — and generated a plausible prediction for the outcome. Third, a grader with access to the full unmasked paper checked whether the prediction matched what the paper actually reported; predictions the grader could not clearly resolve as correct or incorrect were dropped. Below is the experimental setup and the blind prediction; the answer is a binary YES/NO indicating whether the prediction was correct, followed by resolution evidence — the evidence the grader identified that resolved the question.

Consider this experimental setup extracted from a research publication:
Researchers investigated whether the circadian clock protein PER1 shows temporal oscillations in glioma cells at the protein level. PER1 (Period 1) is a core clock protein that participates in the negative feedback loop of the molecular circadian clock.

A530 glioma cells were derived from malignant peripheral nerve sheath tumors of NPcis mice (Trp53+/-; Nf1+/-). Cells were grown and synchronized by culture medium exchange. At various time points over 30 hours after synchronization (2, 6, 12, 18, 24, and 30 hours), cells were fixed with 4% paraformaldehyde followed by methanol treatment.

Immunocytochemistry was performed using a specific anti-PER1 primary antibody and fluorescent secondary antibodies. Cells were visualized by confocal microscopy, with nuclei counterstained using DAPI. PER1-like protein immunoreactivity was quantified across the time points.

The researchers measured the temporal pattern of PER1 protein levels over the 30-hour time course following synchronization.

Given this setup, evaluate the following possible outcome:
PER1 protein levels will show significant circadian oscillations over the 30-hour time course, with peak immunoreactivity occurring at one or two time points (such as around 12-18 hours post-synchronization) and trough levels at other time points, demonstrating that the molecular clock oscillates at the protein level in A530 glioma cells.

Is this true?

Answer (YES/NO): YES